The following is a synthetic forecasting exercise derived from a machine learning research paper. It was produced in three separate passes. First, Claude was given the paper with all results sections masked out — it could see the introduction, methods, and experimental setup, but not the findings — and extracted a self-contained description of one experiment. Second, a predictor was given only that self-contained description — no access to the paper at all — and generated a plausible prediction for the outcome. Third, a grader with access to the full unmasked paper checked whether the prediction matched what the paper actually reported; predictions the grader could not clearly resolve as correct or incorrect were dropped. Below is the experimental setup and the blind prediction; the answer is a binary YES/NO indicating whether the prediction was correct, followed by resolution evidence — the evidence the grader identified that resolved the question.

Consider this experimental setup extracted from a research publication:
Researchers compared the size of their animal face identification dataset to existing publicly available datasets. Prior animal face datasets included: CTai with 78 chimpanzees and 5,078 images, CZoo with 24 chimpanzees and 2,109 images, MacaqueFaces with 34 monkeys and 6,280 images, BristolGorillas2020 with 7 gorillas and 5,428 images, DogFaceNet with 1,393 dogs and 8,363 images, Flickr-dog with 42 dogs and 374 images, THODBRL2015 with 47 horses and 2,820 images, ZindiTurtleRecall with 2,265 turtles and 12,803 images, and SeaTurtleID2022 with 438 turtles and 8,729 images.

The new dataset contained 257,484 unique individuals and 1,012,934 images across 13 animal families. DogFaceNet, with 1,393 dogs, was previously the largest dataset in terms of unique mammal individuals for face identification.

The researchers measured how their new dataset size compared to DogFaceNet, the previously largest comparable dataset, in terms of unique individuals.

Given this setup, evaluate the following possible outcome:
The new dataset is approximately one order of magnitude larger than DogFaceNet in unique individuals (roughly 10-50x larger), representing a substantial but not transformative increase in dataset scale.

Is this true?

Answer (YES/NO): NO